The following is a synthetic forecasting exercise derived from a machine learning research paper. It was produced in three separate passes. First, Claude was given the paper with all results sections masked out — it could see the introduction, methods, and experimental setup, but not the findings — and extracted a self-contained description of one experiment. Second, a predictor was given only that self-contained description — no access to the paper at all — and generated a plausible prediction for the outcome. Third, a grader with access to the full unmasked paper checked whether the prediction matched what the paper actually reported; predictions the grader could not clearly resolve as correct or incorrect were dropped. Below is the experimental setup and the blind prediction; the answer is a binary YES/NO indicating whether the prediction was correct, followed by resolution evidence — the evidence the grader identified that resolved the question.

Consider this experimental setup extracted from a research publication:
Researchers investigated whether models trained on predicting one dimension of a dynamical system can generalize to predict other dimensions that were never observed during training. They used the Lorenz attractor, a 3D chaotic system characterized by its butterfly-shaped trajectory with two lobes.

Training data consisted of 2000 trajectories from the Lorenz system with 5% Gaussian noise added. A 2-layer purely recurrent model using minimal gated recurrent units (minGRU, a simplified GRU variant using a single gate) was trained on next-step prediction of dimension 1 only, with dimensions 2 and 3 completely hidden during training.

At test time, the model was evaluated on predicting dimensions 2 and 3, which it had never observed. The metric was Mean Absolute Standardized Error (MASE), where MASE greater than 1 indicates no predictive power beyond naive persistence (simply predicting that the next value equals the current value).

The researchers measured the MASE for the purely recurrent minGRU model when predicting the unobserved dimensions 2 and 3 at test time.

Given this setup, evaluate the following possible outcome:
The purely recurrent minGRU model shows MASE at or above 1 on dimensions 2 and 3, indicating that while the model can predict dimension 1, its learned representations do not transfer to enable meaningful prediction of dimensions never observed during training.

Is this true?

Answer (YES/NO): YES